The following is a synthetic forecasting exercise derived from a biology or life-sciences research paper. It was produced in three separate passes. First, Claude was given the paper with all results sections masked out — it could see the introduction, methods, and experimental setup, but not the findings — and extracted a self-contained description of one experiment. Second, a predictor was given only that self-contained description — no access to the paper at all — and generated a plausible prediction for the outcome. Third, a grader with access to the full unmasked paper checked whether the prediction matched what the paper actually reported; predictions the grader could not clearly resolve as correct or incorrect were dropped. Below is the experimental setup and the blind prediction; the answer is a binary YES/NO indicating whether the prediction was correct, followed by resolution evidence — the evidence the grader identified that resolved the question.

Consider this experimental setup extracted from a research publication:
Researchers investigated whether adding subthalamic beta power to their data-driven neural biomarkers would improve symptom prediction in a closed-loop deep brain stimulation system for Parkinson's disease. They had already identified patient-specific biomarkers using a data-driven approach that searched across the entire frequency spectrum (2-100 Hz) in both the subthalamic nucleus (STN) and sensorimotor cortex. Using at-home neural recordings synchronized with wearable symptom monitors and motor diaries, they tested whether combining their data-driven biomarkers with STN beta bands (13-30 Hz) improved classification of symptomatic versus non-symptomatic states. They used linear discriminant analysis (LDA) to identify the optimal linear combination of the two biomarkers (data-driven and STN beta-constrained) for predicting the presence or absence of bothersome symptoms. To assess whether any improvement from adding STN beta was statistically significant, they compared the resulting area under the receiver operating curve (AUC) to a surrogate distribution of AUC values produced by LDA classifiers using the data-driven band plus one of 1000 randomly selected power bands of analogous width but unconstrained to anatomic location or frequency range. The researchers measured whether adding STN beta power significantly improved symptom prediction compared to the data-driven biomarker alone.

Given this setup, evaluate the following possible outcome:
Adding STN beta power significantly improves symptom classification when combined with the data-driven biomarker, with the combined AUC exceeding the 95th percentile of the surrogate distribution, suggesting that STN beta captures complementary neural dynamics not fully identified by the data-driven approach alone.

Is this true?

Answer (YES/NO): NO